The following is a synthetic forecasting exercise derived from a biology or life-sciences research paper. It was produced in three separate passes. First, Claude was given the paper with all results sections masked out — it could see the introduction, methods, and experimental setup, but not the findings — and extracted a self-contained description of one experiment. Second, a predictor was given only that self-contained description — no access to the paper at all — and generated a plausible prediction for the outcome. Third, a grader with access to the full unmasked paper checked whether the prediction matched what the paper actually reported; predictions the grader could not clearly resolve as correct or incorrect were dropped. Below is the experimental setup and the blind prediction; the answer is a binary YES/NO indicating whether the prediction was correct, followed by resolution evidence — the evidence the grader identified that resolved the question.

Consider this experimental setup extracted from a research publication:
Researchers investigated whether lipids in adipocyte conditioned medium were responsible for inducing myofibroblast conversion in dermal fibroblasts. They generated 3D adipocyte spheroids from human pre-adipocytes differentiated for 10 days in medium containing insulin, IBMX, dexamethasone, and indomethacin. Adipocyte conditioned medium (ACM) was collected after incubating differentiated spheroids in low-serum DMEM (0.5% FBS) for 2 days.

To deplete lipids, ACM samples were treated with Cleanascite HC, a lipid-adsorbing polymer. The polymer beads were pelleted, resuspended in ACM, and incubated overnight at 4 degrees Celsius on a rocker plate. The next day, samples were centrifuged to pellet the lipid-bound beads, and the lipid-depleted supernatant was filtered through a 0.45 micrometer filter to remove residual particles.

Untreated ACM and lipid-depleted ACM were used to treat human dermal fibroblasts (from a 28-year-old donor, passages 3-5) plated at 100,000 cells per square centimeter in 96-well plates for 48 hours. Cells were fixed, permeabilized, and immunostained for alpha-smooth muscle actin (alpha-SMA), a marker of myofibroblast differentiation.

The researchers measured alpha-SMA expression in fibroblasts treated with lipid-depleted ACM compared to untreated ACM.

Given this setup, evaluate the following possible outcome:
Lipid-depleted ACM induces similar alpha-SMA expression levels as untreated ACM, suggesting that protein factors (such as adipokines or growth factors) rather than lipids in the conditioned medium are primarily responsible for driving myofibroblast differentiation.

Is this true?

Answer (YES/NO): NO